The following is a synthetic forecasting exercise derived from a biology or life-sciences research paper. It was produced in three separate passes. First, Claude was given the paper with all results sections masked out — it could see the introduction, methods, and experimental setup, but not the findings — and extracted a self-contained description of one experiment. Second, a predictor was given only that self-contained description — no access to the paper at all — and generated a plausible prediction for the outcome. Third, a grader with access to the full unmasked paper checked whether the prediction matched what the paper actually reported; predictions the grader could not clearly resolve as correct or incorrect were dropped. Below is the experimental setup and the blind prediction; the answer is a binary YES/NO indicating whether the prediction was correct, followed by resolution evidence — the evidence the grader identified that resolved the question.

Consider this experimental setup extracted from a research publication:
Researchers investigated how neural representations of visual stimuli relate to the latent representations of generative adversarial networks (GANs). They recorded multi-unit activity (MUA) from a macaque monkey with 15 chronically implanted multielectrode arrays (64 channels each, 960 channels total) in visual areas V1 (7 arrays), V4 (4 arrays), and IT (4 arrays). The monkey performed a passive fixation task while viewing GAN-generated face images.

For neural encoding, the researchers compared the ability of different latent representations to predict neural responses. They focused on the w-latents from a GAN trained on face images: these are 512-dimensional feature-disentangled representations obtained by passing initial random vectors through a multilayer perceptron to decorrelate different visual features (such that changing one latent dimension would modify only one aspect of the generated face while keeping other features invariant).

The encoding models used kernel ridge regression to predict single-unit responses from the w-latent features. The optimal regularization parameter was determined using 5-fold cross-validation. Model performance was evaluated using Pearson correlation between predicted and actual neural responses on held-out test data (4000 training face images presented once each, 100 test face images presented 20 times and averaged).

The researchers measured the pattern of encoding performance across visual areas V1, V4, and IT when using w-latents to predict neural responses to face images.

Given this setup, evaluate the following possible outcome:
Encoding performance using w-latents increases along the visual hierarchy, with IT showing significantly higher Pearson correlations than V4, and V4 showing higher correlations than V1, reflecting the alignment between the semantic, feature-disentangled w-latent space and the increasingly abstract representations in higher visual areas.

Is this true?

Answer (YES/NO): NO